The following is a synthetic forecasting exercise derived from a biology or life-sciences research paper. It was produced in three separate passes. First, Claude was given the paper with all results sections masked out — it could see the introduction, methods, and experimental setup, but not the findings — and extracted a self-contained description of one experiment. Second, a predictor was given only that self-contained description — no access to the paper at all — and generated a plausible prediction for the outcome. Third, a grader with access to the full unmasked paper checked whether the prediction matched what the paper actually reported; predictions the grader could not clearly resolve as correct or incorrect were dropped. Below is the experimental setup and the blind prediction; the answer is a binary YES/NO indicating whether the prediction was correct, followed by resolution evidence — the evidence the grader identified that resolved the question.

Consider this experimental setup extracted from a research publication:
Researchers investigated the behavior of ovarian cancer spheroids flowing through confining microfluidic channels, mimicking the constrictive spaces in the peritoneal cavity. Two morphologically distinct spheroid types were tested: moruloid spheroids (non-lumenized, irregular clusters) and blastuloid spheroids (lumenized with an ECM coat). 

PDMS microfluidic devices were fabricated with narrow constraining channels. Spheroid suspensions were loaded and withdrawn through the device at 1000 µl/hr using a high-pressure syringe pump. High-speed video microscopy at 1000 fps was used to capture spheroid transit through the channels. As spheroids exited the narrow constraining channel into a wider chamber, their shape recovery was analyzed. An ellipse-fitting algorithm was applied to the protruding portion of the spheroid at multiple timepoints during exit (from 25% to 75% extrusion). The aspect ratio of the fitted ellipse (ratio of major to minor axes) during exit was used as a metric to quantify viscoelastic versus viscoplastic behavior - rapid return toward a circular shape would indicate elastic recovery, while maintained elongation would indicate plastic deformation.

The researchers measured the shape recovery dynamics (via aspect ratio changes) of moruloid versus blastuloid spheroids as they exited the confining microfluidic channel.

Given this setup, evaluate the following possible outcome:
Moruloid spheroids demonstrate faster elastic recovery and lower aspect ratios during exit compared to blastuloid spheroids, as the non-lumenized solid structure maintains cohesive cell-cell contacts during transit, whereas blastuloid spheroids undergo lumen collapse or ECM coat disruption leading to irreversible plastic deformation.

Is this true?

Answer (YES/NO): NO